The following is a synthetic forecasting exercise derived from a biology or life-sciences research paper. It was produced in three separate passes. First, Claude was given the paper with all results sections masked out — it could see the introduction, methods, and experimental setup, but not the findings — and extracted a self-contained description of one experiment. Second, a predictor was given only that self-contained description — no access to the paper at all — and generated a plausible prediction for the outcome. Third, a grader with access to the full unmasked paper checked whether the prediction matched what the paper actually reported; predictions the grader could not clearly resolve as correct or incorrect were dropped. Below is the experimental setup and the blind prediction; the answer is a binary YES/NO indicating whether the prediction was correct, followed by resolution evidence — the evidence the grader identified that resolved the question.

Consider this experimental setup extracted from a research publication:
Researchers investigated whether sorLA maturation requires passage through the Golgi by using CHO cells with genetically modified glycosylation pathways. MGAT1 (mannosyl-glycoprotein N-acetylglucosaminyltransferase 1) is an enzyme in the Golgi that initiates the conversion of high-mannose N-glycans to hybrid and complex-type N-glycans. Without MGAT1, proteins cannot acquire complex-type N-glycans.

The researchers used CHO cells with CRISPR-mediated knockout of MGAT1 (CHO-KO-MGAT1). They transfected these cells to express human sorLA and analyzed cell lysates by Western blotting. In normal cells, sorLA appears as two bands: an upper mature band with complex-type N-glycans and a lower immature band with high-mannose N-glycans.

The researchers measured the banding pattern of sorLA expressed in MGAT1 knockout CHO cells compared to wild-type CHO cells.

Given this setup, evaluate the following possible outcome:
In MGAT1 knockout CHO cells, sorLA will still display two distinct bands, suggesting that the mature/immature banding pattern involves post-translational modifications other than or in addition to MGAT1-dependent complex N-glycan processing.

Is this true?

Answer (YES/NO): NO